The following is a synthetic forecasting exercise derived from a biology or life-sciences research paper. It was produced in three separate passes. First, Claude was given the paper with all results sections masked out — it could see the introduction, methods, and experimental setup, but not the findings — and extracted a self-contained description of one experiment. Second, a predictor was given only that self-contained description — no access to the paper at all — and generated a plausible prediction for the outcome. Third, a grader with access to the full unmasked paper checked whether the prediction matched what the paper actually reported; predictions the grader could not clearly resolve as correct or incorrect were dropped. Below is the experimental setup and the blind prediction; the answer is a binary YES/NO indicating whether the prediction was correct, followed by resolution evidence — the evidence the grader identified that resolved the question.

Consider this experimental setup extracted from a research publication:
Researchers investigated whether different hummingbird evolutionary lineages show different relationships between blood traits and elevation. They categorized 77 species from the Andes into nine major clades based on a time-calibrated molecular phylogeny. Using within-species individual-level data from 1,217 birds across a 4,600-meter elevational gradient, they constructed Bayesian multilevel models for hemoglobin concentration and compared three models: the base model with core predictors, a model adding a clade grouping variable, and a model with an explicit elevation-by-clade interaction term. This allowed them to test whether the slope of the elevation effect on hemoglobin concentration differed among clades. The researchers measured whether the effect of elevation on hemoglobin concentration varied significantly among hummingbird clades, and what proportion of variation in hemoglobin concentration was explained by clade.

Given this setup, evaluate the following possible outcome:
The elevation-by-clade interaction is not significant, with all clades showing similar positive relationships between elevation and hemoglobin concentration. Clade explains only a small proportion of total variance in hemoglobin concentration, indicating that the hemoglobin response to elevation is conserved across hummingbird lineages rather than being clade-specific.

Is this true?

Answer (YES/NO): NO